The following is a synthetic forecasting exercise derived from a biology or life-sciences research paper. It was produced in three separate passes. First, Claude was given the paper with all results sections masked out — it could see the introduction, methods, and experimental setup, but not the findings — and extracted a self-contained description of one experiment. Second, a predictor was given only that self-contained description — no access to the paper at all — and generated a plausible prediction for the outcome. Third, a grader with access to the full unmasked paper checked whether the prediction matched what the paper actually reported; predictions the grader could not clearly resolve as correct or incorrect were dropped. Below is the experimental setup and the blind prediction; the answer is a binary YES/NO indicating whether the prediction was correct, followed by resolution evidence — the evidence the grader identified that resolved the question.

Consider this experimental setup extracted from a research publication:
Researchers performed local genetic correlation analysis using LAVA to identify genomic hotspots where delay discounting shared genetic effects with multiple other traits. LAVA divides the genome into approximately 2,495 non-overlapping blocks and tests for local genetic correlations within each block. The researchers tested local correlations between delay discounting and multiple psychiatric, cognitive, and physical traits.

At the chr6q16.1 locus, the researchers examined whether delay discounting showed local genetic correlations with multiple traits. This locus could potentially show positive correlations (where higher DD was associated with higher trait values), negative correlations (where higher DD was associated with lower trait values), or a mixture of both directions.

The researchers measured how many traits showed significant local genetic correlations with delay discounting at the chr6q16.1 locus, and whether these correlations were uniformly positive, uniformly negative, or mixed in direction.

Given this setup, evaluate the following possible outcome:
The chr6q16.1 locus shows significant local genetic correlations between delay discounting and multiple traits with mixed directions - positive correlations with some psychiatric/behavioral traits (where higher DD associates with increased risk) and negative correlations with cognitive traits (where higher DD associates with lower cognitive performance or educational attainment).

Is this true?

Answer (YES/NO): NO